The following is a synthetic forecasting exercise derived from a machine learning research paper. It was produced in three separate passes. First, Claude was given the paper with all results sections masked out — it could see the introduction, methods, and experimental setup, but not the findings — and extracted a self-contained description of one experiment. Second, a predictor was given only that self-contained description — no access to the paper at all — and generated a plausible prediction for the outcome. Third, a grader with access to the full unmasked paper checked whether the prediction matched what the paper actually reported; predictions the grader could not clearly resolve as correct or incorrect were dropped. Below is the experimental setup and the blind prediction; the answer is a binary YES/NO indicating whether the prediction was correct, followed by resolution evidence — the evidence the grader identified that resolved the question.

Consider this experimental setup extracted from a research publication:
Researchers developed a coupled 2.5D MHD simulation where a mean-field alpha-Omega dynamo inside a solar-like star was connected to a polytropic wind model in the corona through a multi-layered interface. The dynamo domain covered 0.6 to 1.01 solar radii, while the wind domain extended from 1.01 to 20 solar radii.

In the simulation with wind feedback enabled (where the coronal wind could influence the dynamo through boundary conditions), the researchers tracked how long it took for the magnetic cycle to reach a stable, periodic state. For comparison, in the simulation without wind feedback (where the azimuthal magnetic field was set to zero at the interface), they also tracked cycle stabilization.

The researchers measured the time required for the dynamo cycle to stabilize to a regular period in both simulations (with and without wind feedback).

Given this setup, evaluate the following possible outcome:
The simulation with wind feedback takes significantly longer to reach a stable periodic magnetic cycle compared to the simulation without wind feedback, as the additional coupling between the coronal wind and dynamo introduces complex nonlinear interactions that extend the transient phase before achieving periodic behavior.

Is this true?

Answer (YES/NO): YES